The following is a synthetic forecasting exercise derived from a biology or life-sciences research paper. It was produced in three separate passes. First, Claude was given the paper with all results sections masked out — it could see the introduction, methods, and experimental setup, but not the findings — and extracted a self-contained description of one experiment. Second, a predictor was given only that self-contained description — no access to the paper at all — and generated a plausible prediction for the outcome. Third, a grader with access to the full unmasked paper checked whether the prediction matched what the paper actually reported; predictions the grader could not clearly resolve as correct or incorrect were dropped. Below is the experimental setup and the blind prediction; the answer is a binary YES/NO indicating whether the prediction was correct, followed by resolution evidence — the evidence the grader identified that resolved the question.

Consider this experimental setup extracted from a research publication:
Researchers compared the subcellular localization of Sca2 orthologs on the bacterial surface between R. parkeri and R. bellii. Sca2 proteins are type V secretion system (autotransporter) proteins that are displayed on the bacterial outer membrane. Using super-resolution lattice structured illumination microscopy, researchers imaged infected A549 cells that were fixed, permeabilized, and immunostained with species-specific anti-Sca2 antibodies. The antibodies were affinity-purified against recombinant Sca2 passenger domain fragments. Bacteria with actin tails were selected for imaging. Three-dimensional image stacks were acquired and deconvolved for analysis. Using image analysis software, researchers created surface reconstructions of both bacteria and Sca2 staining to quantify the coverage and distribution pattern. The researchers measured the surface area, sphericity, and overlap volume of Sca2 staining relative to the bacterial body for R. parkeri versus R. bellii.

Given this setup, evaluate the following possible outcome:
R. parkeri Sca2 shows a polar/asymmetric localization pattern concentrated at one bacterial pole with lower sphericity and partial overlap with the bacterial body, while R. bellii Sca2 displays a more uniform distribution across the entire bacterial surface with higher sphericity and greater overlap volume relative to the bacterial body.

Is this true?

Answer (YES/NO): NO